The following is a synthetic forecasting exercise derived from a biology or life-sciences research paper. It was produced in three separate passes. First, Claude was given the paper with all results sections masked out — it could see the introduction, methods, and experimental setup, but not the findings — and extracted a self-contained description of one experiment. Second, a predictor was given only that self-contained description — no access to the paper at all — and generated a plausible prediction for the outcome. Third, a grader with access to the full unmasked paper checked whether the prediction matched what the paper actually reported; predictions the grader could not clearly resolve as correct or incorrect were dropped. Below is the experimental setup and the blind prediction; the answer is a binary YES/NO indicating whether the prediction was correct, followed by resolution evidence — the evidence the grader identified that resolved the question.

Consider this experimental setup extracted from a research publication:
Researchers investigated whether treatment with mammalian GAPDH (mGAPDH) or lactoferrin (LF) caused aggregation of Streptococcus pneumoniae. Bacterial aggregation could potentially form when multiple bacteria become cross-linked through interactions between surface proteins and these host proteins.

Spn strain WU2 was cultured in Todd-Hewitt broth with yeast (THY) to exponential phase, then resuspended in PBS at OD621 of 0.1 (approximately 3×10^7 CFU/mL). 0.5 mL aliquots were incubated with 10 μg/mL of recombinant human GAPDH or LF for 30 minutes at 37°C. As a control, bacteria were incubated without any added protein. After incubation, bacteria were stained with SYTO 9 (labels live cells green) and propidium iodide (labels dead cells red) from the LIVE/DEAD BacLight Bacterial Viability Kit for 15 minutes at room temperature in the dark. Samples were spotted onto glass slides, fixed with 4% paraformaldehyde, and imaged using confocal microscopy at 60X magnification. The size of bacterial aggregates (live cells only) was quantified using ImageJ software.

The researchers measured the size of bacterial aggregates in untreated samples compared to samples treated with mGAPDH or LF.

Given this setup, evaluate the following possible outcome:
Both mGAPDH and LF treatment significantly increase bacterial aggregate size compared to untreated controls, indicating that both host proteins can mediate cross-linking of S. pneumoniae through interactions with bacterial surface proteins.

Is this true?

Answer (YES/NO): NO